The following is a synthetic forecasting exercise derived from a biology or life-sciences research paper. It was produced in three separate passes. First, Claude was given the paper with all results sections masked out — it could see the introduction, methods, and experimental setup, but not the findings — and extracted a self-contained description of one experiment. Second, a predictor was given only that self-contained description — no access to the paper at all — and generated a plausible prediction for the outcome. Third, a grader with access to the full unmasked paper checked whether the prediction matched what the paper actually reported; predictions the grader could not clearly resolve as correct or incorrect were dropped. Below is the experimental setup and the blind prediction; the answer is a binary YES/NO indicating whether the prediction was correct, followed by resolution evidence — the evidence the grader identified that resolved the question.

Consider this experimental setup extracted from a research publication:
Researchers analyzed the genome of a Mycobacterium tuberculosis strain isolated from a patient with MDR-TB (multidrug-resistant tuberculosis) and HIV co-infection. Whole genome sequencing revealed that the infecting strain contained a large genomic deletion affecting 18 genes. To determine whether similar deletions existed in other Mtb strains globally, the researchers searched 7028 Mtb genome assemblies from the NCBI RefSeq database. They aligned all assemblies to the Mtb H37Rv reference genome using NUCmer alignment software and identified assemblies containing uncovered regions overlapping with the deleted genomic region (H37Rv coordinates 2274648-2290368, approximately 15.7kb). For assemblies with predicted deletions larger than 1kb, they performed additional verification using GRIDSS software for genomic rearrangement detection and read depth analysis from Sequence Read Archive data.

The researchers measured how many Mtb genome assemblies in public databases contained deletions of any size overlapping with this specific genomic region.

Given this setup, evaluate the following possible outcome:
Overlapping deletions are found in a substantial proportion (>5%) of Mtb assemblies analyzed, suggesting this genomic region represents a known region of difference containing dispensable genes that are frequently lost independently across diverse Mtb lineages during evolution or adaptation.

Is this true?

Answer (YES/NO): NO